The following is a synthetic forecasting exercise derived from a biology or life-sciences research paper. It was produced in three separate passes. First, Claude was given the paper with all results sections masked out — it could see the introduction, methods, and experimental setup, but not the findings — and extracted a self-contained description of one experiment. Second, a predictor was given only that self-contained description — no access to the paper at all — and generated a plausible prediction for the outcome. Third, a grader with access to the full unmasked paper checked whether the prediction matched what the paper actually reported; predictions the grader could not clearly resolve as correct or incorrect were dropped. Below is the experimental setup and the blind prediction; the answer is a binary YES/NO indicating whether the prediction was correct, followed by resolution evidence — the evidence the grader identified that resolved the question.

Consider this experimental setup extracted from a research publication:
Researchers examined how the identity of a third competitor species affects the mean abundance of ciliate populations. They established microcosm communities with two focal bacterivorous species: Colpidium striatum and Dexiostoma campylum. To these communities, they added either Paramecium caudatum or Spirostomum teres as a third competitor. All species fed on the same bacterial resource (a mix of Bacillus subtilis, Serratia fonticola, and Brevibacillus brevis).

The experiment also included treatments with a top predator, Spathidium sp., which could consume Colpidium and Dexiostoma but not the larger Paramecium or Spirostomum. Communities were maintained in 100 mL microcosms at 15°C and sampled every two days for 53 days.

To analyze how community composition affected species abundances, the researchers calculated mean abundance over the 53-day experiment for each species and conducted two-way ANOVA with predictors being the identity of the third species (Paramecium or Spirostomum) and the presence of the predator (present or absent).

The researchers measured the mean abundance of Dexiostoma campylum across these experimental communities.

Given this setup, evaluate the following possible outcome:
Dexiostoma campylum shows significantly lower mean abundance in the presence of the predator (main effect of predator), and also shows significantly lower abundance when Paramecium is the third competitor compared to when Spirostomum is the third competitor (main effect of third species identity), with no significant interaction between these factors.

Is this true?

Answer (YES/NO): NO